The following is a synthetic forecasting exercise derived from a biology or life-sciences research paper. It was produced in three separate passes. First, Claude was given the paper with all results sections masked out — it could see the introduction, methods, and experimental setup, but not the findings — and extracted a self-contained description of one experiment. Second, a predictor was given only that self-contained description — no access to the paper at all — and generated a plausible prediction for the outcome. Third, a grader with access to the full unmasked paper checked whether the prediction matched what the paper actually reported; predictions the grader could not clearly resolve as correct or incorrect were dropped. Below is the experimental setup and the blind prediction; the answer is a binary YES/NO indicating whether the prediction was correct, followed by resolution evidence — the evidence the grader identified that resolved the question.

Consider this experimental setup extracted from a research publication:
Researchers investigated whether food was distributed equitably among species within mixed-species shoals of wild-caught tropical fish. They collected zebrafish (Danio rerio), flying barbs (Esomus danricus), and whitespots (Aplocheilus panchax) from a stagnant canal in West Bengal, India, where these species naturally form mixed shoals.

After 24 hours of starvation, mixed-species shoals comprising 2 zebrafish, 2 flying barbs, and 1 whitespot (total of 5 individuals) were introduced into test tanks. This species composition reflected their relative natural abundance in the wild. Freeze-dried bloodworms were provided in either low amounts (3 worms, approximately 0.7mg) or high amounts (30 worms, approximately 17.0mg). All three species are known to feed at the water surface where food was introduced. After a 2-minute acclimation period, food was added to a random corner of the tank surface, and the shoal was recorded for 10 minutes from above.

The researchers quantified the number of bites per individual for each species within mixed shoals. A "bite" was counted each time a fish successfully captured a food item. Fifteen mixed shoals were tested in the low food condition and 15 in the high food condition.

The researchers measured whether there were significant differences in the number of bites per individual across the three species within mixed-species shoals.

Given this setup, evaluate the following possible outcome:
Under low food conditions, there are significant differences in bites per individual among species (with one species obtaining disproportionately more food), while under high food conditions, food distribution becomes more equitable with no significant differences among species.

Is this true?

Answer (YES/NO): NO